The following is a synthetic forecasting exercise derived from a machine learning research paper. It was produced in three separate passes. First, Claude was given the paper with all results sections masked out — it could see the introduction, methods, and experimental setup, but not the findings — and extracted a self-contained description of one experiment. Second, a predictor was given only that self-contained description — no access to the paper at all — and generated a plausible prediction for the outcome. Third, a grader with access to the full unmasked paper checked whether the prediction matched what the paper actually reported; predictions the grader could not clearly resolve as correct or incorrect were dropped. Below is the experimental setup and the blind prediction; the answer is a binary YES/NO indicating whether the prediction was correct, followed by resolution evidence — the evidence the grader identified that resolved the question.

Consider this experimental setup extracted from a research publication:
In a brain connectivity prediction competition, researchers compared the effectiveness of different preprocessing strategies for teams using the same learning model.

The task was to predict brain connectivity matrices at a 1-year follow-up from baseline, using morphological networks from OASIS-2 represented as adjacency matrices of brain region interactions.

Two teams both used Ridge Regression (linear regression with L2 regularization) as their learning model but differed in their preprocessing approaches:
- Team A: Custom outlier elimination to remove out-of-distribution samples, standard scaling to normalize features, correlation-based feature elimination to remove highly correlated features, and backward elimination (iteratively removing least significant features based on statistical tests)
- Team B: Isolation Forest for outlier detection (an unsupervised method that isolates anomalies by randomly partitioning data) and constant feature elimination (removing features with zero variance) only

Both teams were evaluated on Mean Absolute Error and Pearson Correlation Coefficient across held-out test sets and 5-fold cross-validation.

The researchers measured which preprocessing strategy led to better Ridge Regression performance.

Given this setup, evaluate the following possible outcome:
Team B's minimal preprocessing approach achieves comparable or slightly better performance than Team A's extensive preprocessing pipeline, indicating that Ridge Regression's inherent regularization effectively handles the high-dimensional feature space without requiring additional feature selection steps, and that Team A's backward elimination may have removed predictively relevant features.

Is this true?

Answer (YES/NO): NO